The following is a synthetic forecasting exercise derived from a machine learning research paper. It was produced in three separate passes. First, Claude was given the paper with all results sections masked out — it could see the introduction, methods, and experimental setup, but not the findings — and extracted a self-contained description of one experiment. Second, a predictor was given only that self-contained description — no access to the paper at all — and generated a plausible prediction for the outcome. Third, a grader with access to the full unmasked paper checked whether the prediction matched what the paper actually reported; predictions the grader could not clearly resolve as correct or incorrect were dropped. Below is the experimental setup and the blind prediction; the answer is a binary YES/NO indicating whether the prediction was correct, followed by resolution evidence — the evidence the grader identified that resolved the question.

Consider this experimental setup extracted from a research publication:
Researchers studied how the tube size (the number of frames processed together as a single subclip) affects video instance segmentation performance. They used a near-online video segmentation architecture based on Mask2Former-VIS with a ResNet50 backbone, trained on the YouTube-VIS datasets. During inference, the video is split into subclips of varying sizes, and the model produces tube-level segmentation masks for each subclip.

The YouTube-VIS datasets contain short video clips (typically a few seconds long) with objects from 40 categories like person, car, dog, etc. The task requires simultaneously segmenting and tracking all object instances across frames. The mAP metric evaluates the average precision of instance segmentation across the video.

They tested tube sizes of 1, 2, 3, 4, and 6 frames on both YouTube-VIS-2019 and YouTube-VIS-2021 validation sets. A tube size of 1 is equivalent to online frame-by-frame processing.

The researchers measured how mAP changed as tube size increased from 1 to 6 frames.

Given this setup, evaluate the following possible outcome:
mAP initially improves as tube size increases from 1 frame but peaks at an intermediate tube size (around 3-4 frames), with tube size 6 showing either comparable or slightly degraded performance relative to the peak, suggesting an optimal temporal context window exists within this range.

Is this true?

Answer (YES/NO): YES